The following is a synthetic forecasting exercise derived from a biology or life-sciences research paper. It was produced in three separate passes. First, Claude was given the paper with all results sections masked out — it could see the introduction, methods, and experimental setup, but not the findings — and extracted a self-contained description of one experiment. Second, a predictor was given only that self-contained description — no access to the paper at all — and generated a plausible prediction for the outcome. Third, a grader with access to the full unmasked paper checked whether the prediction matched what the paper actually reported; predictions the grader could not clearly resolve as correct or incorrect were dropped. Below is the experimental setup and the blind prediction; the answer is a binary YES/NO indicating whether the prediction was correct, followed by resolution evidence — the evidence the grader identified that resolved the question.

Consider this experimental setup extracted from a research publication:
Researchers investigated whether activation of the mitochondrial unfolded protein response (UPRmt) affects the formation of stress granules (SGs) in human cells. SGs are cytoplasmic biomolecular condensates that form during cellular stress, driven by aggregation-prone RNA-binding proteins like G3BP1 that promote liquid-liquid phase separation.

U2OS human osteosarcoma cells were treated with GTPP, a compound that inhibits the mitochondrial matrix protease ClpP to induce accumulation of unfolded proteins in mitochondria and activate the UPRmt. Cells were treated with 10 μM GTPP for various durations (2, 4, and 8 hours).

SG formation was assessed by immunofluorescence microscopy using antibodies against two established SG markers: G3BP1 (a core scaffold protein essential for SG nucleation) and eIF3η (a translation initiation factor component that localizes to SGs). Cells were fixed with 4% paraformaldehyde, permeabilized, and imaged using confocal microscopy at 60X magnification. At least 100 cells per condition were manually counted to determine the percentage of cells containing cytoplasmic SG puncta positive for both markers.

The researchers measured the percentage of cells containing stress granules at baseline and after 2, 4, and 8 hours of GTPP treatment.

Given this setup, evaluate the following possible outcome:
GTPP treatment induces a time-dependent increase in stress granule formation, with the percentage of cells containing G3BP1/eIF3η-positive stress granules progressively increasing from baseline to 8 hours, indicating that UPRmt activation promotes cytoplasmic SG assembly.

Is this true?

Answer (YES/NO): NO